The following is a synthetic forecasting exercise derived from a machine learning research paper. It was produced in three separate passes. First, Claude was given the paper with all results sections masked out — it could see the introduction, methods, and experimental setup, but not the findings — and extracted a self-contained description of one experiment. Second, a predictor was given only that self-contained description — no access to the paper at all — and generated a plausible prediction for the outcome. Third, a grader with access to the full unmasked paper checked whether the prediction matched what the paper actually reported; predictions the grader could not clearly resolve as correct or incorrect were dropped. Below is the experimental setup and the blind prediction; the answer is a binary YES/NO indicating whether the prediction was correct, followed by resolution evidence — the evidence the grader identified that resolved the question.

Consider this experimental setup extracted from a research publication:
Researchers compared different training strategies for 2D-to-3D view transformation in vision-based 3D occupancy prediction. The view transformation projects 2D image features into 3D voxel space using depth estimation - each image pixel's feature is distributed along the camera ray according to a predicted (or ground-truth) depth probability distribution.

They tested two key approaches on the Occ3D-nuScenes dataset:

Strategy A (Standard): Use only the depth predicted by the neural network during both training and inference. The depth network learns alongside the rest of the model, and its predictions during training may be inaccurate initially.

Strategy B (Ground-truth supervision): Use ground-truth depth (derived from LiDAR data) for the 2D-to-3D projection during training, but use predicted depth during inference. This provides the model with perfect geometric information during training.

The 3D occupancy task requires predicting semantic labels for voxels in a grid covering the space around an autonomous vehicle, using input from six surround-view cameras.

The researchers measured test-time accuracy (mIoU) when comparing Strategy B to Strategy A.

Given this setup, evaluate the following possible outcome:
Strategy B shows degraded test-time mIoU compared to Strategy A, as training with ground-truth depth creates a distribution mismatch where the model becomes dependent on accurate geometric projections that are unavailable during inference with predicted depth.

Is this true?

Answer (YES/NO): YES